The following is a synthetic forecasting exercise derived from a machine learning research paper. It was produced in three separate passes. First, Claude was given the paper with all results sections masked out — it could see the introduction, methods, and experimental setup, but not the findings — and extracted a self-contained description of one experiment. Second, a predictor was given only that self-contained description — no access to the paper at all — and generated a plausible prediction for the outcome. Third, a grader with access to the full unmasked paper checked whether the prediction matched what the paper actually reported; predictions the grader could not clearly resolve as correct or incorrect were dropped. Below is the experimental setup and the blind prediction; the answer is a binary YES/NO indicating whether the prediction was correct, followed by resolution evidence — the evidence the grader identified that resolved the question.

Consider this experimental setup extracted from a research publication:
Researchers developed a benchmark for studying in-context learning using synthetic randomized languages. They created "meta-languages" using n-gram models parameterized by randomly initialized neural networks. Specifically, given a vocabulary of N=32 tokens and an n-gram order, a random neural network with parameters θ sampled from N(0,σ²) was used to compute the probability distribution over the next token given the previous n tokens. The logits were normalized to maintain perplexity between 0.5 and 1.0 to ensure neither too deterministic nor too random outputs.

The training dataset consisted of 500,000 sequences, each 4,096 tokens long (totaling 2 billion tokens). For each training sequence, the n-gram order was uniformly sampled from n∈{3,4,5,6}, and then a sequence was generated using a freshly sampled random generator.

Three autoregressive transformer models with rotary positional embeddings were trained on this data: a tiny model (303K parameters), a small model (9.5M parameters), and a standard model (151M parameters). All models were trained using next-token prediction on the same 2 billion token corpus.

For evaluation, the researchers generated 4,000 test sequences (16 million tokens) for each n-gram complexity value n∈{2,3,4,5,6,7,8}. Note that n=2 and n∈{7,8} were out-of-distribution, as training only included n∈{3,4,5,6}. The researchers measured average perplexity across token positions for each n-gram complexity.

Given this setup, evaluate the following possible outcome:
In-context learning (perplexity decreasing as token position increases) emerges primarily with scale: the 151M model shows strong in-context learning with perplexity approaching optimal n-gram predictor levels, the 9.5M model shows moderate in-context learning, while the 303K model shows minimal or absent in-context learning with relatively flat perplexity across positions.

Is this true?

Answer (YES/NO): NO